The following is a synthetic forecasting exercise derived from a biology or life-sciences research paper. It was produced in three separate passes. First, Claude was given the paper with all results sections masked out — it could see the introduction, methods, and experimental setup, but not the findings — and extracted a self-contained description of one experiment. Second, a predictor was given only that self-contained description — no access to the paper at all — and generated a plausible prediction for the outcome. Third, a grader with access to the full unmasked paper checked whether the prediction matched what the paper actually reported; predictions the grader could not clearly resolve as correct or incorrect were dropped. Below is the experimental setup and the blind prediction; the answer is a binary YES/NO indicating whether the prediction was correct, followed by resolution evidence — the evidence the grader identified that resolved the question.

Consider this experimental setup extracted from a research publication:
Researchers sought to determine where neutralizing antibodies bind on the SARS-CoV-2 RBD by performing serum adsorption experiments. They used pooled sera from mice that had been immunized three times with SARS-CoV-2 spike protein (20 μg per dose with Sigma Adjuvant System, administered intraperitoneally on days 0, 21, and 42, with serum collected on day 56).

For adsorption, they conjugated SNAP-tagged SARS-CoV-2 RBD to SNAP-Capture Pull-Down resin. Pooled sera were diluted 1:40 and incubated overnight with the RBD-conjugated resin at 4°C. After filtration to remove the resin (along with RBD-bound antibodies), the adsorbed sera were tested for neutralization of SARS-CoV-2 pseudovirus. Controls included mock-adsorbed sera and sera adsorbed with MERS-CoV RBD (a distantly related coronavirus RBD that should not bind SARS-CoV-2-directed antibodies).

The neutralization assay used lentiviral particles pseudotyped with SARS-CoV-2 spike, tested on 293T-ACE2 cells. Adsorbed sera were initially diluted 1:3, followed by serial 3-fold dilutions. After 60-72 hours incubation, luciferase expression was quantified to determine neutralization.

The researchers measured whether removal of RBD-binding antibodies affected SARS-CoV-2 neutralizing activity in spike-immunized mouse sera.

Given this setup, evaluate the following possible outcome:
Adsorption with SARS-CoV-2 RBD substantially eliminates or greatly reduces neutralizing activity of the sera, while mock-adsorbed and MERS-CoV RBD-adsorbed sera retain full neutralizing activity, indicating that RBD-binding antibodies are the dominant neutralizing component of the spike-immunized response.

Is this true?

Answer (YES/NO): NO